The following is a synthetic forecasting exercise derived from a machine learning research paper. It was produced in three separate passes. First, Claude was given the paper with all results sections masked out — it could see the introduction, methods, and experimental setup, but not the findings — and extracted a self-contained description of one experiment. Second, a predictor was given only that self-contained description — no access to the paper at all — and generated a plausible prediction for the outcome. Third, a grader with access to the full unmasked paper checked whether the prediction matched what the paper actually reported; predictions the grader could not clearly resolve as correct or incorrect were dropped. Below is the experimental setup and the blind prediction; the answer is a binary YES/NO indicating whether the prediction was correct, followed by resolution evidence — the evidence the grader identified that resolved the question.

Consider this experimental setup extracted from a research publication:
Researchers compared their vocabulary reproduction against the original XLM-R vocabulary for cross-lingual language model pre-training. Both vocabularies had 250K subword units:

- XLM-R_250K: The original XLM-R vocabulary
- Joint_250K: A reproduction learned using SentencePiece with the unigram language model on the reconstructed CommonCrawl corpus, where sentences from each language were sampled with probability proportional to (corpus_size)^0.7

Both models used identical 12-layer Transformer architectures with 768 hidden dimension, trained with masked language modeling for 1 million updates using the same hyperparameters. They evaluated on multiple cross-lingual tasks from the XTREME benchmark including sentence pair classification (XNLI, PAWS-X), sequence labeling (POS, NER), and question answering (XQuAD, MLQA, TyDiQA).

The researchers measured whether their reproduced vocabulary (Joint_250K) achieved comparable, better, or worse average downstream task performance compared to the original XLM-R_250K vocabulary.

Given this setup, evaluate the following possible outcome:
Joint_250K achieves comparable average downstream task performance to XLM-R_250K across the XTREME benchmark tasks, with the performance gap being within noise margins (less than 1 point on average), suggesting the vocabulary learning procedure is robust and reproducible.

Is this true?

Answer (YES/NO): YES